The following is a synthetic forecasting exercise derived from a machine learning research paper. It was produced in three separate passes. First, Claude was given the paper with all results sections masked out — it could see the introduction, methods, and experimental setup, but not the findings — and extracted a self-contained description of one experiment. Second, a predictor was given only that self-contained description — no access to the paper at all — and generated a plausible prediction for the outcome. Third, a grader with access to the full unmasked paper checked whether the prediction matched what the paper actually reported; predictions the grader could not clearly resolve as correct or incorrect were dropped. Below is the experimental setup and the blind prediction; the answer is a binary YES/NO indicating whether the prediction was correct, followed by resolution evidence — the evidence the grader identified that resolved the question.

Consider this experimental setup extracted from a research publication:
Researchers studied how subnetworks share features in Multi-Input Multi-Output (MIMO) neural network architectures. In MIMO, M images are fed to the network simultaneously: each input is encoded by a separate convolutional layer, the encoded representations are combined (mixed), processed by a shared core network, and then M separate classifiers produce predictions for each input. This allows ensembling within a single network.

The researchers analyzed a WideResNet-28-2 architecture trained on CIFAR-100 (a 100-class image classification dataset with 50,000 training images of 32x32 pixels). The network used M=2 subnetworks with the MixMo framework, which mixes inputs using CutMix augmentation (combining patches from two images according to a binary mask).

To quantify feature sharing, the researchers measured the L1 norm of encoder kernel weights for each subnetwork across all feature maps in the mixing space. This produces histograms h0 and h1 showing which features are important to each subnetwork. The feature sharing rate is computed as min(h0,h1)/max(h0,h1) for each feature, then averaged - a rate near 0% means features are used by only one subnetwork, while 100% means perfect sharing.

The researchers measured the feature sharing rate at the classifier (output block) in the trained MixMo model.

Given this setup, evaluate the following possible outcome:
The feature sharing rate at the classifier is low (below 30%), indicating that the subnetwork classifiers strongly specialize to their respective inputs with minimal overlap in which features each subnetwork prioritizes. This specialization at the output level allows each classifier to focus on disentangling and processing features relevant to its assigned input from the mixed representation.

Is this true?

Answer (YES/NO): YES